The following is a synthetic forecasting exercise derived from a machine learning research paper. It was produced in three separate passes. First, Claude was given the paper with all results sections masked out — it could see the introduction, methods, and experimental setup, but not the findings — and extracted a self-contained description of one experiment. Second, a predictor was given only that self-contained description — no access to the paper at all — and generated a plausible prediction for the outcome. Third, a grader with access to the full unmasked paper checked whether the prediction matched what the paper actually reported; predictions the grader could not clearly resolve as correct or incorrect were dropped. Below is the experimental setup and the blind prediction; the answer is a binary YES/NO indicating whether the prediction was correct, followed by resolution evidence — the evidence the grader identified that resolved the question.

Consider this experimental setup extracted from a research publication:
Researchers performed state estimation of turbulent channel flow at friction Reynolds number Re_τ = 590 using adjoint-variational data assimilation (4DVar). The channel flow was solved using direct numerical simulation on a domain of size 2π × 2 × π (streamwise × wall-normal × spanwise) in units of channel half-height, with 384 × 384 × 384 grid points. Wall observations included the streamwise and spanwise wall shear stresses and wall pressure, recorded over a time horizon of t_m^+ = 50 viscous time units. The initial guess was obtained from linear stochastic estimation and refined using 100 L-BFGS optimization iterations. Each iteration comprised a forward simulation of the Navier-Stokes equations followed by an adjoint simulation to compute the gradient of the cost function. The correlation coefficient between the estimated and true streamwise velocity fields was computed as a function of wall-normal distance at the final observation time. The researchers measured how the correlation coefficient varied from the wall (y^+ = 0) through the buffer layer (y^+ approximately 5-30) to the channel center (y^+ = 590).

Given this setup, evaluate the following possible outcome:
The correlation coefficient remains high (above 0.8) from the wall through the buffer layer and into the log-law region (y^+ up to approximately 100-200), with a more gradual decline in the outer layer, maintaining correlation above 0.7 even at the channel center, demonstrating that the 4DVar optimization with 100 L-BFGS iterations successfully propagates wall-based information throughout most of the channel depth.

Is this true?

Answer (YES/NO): NO